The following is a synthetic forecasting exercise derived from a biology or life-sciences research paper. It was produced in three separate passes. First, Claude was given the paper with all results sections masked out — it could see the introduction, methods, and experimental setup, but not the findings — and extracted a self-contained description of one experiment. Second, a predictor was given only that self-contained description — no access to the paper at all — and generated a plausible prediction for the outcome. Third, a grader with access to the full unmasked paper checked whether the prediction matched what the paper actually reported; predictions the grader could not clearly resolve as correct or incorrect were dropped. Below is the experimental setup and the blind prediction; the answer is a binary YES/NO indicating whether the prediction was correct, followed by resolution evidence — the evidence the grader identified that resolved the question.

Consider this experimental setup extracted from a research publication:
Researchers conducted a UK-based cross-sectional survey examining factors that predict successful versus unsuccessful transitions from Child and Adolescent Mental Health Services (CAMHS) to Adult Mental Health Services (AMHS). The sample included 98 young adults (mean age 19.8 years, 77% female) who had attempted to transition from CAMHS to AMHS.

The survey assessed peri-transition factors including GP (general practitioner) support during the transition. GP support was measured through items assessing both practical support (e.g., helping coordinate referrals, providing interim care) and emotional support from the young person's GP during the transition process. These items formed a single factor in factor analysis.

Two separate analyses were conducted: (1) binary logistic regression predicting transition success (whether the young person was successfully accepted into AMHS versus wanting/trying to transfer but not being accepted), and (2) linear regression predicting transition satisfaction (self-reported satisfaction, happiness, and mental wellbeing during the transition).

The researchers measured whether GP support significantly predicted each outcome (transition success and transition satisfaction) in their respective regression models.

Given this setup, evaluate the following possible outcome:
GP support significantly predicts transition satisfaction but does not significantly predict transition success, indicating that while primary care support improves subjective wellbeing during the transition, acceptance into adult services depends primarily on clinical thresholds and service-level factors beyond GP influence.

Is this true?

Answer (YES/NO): YES